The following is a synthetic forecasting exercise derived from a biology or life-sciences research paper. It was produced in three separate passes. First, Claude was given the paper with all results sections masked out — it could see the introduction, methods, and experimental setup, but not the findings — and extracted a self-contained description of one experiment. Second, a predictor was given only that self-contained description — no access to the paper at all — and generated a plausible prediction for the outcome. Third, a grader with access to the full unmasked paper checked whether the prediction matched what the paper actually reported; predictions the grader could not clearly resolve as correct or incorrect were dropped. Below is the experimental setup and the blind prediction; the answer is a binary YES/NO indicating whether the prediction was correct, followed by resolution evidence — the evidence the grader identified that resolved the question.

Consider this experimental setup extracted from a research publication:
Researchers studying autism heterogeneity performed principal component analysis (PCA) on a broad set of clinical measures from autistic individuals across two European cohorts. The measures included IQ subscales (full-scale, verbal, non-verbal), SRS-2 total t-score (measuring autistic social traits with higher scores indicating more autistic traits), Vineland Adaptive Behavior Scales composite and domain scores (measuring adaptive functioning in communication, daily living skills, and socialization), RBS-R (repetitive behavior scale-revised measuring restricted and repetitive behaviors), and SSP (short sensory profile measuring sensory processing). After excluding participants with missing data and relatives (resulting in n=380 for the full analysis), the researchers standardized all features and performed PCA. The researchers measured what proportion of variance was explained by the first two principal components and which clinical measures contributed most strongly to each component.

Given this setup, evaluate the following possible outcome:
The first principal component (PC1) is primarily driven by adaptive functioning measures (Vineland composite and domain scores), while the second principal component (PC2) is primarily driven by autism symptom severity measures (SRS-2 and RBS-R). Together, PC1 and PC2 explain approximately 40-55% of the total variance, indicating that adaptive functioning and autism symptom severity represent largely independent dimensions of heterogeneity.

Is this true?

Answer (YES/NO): NO